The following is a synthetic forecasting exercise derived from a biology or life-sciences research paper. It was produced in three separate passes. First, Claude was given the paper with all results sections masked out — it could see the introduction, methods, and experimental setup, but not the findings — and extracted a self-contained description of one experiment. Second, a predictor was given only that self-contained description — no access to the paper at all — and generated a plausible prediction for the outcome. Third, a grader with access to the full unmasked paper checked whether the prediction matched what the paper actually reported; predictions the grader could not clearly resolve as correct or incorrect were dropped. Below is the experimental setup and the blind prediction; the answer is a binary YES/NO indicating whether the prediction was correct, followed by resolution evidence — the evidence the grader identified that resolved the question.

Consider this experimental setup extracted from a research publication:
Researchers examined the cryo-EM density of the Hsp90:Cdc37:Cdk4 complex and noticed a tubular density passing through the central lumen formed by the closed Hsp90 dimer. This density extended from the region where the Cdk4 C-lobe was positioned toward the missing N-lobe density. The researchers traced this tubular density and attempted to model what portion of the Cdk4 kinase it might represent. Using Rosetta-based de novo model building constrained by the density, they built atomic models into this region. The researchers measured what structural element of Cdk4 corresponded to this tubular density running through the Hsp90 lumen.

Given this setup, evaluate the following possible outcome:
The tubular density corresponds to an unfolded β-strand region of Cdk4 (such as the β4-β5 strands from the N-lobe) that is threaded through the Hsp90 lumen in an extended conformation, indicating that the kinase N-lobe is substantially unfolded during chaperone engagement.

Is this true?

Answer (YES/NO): YES